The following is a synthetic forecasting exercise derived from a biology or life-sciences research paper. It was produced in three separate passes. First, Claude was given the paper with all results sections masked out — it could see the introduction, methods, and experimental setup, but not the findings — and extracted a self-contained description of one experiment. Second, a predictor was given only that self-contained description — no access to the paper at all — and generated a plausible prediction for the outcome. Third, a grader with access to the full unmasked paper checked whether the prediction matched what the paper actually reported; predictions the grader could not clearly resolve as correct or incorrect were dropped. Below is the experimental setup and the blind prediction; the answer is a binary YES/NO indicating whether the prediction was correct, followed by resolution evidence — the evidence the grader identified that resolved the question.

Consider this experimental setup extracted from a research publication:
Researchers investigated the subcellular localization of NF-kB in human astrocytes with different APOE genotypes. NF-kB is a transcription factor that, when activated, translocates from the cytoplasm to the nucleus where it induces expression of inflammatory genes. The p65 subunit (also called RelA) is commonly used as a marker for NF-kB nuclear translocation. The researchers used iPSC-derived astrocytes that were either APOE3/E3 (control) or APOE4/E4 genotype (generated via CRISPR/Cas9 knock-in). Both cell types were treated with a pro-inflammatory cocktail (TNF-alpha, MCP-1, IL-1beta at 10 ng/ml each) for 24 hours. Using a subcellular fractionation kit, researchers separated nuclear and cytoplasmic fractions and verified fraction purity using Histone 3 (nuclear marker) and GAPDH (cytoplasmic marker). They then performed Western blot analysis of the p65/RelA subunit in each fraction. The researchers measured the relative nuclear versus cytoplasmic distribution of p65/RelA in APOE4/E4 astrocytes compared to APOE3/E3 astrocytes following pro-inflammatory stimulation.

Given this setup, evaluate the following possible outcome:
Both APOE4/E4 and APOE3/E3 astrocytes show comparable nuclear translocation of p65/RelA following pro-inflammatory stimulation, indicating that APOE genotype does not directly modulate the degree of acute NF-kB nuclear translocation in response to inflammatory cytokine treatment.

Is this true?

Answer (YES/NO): NO